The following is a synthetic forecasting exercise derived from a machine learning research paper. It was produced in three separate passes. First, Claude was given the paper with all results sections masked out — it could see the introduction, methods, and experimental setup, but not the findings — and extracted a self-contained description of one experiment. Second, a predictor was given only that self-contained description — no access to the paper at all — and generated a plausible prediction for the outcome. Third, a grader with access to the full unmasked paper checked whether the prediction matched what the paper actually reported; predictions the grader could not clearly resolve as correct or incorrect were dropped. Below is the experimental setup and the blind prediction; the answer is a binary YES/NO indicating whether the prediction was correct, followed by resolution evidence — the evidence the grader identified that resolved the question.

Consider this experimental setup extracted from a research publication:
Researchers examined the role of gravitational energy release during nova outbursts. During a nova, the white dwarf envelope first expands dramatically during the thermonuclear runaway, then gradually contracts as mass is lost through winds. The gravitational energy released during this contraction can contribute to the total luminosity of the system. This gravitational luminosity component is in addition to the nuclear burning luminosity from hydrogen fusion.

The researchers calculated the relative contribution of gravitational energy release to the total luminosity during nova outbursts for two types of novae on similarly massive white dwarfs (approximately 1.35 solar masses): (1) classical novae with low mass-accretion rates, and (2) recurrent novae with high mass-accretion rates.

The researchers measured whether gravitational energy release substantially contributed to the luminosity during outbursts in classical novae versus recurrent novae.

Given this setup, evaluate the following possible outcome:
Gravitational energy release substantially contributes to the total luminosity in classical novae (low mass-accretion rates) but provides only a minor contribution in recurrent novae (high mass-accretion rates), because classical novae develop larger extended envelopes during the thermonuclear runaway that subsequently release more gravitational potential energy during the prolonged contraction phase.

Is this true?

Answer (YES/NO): NO